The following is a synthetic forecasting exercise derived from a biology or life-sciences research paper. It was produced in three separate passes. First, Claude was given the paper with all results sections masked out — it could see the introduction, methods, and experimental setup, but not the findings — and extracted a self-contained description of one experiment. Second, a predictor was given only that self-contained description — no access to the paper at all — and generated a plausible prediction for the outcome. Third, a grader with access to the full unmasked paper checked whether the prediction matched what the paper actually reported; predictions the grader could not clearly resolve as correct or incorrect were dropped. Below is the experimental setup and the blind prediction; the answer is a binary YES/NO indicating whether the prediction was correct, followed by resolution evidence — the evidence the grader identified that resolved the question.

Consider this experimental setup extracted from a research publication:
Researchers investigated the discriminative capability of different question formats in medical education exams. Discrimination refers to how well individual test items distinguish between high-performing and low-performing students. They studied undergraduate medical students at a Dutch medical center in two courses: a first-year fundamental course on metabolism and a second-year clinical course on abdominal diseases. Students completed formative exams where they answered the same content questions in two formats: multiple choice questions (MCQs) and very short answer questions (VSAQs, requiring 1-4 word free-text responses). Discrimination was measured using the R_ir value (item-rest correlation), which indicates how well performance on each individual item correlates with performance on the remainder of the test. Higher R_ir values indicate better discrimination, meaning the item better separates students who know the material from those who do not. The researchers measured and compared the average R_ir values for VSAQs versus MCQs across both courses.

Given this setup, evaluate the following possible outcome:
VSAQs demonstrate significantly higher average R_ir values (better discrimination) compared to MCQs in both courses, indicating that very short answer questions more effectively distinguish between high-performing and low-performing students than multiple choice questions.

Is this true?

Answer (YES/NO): NO